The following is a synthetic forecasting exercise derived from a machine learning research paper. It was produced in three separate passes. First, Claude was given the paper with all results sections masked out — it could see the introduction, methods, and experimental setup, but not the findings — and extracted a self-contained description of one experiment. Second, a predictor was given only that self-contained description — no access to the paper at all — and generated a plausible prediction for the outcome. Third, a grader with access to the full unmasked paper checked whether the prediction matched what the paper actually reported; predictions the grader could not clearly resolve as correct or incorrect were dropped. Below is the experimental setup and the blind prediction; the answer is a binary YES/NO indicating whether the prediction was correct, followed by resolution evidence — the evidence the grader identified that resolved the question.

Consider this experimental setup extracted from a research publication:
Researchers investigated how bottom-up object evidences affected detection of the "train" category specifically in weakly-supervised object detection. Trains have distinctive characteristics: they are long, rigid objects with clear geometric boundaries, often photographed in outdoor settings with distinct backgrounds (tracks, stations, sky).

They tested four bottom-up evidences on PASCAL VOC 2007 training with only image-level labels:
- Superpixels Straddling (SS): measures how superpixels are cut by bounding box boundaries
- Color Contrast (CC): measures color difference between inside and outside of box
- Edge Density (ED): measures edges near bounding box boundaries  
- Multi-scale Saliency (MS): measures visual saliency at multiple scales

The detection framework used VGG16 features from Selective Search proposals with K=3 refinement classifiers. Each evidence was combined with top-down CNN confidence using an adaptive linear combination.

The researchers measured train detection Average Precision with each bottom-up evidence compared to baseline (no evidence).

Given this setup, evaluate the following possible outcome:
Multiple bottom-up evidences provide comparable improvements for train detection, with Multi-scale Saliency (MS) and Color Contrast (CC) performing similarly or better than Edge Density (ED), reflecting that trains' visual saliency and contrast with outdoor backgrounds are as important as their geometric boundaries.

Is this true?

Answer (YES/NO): NO